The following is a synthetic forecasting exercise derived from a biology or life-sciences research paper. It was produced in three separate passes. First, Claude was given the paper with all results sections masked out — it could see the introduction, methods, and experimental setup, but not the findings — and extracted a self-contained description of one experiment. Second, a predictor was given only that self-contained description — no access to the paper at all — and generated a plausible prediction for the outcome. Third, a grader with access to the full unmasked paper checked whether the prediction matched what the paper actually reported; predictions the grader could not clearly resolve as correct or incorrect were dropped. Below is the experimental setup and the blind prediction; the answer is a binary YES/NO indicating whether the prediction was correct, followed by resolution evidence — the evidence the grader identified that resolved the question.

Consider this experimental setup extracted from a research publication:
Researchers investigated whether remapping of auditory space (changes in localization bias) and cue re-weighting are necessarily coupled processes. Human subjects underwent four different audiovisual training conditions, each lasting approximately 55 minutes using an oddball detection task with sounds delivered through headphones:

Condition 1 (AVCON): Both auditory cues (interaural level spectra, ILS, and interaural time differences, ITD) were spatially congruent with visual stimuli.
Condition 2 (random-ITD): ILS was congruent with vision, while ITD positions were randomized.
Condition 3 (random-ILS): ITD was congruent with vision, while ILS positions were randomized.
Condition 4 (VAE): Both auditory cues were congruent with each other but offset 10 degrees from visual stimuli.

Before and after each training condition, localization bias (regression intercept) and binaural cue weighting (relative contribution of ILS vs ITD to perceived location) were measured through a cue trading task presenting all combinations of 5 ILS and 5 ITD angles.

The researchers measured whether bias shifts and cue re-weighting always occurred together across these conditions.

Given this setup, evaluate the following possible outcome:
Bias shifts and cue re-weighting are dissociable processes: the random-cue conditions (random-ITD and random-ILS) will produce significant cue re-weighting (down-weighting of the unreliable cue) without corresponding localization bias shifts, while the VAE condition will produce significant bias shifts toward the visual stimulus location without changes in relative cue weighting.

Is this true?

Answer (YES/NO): NO